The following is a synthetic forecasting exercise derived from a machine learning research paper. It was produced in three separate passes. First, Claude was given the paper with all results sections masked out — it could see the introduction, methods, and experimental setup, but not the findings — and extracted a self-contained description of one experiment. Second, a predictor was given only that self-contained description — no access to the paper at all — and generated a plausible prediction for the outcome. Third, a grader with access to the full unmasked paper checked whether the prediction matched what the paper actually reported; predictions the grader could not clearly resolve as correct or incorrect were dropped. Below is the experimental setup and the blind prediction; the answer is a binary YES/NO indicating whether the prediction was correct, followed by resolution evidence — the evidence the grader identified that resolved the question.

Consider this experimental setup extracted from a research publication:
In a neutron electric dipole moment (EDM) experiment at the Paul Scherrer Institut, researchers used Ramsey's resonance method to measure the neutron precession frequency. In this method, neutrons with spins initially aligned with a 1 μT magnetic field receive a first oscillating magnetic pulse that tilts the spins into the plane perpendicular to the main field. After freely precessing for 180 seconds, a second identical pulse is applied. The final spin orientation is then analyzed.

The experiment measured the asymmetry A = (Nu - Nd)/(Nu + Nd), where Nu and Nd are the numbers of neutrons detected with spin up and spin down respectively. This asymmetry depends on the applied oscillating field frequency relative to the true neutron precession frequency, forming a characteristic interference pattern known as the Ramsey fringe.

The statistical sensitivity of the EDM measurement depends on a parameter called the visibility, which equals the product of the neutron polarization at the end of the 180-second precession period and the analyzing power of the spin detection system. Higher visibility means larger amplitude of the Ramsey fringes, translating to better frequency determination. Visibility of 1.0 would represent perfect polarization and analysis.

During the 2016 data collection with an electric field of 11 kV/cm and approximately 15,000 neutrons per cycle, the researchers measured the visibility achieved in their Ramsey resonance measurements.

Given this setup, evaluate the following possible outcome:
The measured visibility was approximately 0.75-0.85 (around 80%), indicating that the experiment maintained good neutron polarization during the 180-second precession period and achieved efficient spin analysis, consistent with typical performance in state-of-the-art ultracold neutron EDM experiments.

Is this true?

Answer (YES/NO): YES